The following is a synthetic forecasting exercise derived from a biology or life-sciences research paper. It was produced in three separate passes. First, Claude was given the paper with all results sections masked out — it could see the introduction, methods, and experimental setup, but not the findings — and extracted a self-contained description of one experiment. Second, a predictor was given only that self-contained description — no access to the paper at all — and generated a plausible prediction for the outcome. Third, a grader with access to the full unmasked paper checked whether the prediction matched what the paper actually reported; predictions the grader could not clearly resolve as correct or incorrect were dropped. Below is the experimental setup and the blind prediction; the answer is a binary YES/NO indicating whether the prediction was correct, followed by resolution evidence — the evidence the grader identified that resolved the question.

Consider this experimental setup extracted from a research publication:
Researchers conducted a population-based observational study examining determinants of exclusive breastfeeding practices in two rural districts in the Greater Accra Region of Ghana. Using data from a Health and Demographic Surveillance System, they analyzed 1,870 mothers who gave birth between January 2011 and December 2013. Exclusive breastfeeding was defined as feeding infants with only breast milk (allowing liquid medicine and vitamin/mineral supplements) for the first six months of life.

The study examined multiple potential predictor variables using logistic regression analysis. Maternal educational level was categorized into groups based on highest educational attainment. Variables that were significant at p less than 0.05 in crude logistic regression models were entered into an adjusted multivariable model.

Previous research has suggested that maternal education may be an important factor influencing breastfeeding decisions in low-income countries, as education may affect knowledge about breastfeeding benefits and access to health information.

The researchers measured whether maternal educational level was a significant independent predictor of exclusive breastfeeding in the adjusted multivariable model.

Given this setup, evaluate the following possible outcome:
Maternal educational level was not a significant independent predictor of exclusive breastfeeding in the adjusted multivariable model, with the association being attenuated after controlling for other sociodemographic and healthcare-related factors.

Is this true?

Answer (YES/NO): NO